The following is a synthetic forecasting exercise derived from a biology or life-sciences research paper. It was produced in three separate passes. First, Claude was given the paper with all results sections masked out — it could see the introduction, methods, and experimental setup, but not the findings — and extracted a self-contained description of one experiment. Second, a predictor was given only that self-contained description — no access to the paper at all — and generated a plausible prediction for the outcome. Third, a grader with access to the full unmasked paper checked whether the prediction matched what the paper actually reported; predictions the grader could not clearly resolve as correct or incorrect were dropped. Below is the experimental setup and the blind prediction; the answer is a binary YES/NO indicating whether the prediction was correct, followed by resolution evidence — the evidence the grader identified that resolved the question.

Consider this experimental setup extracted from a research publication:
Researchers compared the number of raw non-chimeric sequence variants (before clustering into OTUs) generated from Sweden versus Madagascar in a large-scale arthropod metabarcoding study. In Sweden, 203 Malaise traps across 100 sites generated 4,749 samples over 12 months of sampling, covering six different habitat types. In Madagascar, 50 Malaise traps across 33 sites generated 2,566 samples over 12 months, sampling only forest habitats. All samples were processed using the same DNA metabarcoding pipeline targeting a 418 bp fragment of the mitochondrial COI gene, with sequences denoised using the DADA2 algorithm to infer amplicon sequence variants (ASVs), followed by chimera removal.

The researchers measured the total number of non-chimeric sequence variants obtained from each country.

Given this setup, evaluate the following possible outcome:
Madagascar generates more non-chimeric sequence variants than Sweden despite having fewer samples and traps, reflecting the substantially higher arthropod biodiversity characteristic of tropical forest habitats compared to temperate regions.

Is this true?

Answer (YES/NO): NO